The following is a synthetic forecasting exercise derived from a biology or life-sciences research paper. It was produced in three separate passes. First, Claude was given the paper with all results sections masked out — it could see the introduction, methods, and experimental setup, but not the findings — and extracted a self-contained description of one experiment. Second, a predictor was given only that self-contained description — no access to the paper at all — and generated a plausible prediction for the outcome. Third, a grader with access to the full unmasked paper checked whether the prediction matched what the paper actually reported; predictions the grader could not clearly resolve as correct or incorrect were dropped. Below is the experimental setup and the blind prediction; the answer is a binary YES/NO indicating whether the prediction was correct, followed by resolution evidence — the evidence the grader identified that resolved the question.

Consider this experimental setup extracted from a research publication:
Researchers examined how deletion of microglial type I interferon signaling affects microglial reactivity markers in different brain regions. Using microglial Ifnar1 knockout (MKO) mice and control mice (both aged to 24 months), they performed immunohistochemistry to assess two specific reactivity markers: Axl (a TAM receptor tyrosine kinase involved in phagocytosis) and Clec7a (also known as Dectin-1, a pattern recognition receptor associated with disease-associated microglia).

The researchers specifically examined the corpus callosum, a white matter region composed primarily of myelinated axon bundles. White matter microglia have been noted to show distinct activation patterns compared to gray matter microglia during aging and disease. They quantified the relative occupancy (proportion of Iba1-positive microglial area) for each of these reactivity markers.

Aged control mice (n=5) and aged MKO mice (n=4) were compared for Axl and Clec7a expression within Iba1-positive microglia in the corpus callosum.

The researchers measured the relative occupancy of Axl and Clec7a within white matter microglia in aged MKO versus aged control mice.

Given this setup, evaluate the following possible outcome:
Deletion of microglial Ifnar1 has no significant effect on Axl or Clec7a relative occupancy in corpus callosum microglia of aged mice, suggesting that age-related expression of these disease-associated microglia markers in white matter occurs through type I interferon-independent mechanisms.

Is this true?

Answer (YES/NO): NO